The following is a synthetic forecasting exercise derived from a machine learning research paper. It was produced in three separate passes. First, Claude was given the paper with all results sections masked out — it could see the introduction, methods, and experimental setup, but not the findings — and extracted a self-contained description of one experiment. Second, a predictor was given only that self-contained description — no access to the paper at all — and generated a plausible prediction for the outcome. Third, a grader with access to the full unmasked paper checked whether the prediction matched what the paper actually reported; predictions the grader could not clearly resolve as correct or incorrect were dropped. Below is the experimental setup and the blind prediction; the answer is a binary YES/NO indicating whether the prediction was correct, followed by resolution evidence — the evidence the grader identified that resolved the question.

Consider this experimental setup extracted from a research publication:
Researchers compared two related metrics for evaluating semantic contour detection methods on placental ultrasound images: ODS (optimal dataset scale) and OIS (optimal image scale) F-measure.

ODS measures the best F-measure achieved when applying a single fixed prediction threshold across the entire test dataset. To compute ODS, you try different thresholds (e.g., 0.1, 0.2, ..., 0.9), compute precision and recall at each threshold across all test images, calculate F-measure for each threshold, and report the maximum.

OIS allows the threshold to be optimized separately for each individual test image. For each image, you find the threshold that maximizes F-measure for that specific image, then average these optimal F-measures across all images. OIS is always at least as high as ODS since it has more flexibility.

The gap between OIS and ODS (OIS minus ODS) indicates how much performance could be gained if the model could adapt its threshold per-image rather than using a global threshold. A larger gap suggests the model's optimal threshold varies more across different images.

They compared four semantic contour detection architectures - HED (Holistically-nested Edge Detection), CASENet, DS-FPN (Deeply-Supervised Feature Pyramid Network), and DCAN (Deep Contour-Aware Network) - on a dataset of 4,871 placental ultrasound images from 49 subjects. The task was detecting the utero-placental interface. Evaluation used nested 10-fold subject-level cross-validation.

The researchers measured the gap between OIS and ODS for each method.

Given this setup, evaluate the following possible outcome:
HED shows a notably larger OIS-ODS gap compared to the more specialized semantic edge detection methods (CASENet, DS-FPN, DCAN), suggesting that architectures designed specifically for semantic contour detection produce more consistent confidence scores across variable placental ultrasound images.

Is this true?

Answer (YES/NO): NO